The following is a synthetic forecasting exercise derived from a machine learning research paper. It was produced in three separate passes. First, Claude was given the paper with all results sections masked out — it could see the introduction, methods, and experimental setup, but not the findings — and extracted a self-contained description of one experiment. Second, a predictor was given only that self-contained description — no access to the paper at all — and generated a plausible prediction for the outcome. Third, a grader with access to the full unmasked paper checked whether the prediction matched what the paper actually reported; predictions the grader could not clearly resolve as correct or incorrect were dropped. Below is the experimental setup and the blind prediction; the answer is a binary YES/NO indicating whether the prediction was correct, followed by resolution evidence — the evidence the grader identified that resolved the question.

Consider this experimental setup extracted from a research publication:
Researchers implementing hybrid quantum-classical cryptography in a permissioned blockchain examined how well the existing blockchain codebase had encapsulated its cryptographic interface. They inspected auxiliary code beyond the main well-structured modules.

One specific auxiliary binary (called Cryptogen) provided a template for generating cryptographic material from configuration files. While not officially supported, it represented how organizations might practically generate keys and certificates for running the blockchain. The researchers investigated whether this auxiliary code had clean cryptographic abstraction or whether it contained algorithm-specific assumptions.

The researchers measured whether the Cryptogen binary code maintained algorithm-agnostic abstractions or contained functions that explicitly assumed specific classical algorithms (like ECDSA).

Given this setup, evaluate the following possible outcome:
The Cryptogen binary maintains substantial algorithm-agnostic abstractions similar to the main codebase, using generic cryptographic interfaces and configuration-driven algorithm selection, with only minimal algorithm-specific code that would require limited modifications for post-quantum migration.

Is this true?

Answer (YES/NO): NO